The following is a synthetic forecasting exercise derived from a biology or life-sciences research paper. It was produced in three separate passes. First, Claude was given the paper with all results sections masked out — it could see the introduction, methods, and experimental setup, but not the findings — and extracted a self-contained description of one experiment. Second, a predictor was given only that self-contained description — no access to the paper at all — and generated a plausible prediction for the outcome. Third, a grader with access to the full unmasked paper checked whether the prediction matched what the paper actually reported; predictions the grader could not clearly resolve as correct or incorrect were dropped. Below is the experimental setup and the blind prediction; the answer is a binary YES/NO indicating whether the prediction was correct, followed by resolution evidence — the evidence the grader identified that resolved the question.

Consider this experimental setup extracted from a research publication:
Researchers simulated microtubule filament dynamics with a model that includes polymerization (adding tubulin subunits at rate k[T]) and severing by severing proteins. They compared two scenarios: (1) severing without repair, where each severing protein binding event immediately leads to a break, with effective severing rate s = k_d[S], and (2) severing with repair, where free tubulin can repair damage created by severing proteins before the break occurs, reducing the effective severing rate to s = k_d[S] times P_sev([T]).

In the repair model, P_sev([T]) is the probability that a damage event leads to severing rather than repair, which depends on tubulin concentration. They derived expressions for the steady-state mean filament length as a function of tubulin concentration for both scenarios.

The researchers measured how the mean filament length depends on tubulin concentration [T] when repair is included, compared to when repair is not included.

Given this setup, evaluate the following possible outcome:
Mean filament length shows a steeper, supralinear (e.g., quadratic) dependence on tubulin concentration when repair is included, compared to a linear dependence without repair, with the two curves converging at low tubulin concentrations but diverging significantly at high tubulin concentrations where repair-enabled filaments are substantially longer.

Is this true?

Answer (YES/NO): NO